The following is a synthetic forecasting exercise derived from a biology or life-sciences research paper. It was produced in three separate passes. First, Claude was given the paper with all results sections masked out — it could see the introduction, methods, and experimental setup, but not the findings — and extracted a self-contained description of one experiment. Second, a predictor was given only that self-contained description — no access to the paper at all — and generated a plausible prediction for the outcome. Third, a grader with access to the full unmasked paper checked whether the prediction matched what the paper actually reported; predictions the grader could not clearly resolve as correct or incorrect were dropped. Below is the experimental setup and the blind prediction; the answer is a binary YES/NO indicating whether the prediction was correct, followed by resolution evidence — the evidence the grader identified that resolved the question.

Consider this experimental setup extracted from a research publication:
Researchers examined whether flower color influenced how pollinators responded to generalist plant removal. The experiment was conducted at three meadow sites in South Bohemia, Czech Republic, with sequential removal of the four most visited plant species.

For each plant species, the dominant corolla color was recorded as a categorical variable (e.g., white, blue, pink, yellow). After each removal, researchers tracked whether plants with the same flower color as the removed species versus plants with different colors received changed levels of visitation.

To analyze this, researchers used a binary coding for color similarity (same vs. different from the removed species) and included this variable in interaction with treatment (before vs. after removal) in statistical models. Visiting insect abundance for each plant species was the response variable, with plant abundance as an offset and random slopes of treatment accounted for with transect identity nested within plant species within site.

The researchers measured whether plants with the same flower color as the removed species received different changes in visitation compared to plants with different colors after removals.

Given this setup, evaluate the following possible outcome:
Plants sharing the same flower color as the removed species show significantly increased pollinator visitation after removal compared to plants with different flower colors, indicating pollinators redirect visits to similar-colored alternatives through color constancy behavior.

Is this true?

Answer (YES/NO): NO